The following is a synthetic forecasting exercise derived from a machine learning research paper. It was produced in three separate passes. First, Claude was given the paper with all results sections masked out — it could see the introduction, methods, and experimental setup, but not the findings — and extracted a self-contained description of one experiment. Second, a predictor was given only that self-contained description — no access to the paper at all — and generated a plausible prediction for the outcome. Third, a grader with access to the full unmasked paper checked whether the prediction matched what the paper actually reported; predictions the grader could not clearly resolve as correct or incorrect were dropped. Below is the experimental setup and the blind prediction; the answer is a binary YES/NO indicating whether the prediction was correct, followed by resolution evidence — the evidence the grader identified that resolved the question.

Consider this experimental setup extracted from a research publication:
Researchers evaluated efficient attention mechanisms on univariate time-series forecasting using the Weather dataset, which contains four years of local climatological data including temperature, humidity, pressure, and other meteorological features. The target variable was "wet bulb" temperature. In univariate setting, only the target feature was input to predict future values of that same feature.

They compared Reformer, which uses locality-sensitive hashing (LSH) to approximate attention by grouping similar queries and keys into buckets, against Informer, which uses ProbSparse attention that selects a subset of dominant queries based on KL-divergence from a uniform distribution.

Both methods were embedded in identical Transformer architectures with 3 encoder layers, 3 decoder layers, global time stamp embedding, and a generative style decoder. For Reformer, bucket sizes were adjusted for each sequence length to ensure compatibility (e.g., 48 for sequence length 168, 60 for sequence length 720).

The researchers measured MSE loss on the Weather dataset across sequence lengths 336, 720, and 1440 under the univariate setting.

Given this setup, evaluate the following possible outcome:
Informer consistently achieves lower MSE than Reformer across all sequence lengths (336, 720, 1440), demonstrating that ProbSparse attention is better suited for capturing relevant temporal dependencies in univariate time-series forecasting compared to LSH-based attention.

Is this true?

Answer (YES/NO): NO